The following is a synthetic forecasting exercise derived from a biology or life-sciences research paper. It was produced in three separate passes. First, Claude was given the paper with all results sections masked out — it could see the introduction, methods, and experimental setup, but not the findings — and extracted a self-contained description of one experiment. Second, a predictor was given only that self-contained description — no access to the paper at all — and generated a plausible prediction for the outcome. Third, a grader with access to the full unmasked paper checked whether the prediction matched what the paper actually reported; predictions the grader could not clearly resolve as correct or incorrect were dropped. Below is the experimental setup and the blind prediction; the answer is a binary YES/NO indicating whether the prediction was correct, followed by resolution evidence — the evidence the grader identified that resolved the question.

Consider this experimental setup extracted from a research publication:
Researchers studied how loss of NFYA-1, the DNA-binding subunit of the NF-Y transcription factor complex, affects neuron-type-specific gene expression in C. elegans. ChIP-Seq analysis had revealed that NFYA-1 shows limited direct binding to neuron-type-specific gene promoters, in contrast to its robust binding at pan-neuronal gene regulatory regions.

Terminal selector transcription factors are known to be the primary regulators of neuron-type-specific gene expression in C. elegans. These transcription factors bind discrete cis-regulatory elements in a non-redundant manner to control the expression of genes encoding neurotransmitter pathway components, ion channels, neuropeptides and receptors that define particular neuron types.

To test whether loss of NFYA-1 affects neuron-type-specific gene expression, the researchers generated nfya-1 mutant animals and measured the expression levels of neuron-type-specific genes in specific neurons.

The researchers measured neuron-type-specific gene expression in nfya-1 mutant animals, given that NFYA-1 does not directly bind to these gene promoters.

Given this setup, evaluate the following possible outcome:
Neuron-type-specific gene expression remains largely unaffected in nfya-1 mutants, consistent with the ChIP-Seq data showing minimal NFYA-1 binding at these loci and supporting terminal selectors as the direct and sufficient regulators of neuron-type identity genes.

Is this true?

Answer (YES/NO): NO